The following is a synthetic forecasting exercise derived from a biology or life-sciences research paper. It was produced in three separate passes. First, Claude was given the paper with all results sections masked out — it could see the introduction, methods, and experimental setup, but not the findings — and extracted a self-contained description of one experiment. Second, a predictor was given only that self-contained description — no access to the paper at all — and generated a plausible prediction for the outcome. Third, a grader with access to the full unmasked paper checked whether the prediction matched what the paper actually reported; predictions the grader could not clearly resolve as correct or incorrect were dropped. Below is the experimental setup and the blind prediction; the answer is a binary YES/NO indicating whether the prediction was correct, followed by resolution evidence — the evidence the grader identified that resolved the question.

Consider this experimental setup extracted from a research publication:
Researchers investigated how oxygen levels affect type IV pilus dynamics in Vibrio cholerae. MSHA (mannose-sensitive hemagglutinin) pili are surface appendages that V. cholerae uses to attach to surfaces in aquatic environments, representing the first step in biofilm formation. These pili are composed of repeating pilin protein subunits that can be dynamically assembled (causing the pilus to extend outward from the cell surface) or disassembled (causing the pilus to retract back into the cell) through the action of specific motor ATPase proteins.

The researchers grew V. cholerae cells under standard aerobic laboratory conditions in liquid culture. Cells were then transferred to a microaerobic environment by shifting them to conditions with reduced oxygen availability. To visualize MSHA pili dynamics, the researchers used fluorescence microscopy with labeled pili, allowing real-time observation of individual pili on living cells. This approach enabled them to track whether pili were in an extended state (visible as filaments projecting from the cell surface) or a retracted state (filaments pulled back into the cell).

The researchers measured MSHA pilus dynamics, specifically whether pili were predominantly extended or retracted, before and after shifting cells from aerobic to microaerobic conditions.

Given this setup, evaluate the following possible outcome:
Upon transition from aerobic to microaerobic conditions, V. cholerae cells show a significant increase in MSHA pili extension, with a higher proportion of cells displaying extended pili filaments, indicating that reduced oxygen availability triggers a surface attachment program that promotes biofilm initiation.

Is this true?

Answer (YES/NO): NO